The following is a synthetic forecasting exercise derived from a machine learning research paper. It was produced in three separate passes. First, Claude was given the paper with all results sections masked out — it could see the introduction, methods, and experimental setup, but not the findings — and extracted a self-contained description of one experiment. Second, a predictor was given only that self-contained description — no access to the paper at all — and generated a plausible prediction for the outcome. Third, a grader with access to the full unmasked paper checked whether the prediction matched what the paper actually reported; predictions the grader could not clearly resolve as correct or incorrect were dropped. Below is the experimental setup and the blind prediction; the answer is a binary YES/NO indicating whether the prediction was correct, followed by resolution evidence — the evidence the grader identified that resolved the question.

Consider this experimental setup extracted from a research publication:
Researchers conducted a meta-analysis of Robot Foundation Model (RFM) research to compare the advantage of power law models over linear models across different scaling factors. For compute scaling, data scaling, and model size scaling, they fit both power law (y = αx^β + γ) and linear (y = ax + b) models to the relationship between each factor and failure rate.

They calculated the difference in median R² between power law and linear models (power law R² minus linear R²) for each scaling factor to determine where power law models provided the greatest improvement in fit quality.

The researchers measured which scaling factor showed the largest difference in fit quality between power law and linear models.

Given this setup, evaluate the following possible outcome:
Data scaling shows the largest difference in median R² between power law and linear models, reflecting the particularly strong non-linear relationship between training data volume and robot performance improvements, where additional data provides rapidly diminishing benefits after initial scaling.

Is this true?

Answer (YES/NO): YES